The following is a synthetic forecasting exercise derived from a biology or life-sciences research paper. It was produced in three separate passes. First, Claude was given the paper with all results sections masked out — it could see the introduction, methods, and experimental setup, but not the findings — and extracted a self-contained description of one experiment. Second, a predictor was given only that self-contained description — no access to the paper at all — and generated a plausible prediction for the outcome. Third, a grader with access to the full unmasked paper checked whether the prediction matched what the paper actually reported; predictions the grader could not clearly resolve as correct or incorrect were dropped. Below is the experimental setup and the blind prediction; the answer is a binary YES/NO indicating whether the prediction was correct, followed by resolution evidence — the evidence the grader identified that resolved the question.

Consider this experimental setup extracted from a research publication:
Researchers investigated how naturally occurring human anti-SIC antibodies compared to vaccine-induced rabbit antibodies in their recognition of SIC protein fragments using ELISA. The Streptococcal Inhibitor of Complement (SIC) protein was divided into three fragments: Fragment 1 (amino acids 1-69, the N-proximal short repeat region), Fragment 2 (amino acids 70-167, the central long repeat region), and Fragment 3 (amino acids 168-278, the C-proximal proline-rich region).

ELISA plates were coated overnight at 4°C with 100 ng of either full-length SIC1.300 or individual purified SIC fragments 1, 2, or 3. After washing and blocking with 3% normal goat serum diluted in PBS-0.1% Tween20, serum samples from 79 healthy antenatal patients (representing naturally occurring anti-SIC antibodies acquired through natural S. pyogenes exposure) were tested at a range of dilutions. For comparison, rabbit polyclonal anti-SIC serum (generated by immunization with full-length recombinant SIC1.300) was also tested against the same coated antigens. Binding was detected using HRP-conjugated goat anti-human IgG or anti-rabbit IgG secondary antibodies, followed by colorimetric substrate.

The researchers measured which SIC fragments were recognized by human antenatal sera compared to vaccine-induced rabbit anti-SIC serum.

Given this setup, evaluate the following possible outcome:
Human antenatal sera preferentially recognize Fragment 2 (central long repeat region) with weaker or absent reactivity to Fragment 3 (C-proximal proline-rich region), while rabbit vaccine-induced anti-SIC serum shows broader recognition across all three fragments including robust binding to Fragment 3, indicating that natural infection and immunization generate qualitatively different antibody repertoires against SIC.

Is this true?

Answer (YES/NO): NO